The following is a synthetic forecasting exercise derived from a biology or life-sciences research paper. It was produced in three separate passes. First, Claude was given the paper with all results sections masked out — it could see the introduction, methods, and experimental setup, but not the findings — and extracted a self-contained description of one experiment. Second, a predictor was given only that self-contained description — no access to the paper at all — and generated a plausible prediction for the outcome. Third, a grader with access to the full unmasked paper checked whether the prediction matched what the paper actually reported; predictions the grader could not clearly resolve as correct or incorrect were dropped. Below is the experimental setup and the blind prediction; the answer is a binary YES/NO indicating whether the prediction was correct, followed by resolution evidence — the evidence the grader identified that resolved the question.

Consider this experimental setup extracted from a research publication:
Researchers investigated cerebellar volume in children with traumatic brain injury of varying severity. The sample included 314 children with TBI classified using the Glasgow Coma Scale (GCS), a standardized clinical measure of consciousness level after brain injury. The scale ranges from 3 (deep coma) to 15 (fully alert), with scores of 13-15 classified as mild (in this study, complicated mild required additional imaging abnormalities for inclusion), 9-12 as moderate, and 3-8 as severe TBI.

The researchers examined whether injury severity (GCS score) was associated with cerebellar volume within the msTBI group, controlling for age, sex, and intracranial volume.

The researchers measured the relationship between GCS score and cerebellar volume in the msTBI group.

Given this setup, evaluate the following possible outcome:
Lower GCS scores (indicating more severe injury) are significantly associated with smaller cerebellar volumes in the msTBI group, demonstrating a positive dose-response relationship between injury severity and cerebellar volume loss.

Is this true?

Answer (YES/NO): NO